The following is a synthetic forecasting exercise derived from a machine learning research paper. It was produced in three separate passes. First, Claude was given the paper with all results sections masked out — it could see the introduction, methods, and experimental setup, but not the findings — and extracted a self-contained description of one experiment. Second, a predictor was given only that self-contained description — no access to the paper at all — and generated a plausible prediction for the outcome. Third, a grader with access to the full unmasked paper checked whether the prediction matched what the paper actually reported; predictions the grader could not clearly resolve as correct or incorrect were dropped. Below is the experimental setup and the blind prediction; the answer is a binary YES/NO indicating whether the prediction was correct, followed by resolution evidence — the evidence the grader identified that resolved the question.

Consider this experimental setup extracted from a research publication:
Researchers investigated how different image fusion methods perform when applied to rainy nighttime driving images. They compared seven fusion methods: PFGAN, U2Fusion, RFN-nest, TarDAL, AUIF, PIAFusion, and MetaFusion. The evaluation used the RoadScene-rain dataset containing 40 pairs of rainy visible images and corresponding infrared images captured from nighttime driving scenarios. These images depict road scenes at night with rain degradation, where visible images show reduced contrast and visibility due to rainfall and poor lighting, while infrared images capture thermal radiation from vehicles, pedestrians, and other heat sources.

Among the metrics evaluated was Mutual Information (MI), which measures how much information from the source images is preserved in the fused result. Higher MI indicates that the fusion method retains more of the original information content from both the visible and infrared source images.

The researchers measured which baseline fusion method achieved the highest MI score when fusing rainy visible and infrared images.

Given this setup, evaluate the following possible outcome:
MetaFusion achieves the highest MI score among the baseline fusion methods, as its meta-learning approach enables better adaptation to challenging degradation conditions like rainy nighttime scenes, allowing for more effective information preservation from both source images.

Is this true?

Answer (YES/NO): NO